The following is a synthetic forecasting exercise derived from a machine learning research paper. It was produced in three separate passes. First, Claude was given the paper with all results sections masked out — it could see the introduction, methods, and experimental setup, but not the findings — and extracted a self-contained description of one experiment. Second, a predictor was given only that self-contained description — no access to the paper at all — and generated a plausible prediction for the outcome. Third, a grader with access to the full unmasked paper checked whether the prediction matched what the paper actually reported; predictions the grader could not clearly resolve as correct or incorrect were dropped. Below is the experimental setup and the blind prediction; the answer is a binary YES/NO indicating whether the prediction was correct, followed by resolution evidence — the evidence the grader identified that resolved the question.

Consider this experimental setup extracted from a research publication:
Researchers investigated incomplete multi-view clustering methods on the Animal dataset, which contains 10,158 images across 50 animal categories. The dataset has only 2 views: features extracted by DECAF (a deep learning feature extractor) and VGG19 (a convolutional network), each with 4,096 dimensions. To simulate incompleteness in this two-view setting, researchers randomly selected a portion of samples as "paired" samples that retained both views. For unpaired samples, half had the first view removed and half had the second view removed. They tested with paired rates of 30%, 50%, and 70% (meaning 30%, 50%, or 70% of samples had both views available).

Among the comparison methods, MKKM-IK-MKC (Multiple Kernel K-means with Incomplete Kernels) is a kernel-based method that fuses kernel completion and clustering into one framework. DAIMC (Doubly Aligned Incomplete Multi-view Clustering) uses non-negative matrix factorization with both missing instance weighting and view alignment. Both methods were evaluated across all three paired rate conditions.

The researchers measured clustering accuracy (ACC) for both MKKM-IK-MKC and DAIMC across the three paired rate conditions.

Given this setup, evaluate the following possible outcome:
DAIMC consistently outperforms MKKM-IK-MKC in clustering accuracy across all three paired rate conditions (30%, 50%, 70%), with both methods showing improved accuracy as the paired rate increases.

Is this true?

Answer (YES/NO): NO